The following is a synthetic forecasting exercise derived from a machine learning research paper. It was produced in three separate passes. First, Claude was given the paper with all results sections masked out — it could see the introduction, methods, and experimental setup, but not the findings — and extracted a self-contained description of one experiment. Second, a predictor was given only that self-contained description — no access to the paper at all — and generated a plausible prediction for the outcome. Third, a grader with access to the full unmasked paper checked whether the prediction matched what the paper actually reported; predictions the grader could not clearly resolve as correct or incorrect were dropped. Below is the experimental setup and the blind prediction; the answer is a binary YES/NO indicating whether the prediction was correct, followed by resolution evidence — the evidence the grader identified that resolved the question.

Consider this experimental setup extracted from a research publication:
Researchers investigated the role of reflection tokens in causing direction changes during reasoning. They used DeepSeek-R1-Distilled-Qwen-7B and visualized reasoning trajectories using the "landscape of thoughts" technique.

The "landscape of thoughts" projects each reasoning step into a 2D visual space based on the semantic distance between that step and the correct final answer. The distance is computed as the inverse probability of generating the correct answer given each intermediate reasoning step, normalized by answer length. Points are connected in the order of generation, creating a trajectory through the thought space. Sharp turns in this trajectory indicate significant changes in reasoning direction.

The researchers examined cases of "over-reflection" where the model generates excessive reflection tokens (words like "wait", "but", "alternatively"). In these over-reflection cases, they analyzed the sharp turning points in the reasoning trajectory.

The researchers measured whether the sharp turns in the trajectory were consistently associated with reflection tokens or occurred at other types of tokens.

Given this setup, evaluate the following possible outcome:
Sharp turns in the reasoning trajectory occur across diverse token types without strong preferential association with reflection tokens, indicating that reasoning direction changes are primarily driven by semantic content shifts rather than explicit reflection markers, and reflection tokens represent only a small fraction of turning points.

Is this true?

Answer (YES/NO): NO